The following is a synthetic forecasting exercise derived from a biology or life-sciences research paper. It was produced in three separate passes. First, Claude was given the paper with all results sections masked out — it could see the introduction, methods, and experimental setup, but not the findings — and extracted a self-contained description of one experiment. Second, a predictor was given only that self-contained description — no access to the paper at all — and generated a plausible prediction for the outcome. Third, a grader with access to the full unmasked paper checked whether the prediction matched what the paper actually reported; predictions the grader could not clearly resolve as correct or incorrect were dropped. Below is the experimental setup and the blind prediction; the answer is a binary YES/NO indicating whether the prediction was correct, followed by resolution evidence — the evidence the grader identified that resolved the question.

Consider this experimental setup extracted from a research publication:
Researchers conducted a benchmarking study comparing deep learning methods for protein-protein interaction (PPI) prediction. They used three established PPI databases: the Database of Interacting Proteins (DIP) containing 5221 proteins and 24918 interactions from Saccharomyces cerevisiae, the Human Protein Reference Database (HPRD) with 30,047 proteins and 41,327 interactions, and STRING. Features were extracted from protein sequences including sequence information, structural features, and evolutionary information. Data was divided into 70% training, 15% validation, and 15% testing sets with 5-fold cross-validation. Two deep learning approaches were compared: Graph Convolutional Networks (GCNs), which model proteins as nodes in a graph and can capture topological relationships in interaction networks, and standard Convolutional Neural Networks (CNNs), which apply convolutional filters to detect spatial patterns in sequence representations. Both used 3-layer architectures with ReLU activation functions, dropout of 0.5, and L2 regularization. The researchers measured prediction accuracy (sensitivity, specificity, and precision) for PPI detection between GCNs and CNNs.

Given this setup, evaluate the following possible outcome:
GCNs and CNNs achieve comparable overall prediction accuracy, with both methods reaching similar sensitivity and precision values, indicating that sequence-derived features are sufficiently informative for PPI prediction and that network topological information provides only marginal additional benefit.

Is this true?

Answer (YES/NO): NO